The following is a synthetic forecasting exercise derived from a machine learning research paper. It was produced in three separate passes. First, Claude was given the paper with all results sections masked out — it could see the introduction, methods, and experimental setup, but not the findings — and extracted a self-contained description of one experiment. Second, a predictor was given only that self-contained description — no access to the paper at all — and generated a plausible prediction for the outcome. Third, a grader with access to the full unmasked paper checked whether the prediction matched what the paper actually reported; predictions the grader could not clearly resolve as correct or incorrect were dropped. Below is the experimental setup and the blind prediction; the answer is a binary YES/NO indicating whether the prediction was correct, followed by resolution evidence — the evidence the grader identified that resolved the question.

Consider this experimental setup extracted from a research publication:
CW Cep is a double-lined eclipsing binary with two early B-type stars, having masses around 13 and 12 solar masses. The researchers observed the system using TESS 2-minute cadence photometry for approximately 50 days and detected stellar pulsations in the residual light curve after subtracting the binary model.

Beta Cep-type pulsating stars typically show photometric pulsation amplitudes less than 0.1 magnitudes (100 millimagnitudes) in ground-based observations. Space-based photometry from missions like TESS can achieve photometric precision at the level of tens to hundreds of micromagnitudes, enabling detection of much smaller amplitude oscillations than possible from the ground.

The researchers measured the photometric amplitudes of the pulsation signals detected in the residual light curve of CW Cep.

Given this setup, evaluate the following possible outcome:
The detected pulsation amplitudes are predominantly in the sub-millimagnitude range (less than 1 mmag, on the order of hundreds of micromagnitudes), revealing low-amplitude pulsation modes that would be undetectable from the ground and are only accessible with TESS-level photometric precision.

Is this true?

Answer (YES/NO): YES